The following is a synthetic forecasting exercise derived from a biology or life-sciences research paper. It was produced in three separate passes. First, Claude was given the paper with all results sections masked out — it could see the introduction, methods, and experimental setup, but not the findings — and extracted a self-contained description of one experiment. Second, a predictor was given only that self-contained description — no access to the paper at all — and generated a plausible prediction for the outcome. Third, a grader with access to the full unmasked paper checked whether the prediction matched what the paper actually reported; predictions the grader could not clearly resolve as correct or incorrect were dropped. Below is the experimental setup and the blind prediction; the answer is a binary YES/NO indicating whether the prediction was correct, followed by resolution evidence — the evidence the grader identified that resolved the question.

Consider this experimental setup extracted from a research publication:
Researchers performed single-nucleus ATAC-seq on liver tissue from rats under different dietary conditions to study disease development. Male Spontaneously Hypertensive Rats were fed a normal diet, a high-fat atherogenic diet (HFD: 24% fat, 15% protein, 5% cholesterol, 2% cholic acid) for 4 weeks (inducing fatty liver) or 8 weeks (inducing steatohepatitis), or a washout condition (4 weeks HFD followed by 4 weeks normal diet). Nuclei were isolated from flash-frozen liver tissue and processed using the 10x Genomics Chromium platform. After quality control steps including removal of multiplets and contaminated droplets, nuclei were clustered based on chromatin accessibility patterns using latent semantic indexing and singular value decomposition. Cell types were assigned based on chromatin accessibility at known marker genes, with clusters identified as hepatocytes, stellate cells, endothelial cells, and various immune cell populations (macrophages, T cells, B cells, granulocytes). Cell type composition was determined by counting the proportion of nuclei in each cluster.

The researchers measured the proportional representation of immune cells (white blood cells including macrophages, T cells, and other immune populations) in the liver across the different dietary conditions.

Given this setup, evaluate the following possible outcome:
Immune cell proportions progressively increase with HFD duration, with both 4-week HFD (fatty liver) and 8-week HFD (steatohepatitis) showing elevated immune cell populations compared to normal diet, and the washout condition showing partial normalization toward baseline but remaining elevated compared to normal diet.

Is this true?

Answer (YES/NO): NO